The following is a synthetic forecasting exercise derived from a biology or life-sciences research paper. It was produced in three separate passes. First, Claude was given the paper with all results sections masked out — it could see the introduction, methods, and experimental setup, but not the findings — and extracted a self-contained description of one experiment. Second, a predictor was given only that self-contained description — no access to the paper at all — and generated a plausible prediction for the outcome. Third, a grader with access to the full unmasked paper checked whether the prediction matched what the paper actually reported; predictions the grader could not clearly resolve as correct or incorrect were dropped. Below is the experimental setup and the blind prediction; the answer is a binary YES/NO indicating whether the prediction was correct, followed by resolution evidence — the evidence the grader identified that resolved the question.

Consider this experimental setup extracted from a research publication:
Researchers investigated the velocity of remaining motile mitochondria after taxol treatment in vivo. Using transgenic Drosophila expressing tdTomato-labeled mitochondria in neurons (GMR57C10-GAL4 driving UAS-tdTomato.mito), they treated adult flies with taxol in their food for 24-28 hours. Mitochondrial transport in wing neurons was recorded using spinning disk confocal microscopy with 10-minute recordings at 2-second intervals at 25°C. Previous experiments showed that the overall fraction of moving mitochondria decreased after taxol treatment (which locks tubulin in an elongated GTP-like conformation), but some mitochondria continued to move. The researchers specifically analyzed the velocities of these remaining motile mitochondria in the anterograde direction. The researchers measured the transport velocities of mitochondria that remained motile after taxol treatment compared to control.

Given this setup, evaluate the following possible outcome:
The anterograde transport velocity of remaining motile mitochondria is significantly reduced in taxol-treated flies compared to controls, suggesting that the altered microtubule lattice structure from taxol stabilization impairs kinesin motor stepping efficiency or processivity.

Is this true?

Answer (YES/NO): NO